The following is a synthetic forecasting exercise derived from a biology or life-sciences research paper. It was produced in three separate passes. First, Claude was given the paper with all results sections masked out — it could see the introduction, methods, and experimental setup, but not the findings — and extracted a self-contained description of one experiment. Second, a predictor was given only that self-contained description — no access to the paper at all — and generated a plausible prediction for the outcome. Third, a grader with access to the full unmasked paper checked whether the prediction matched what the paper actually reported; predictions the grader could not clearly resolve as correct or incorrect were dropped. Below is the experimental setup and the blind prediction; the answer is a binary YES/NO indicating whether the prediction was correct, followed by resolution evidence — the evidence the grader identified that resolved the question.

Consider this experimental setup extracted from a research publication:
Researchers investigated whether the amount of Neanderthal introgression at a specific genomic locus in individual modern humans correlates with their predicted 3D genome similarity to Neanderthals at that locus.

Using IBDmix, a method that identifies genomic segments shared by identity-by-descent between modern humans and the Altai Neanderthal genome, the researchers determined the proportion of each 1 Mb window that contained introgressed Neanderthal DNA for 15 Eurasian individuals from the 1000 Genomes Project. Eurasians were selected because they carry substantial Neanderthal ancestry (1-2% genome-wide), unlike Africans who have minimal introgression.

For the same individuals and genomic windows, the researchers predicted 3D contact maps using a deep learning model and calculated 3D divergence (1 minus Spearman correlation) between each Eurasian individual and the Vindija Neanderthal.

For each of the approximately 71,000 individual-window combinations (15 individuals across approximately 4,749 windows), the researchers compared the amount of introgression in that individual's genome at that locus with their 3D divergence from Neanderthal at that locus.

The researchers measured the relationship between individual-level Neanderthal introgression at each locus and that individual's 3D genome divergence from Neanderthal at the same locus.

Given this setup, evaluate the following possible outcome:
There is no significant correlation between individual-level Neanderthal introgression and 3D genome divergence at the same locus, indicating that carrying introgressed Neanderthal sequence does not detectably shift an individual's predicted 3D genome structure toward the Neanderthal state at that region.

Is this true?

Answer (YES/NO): NO